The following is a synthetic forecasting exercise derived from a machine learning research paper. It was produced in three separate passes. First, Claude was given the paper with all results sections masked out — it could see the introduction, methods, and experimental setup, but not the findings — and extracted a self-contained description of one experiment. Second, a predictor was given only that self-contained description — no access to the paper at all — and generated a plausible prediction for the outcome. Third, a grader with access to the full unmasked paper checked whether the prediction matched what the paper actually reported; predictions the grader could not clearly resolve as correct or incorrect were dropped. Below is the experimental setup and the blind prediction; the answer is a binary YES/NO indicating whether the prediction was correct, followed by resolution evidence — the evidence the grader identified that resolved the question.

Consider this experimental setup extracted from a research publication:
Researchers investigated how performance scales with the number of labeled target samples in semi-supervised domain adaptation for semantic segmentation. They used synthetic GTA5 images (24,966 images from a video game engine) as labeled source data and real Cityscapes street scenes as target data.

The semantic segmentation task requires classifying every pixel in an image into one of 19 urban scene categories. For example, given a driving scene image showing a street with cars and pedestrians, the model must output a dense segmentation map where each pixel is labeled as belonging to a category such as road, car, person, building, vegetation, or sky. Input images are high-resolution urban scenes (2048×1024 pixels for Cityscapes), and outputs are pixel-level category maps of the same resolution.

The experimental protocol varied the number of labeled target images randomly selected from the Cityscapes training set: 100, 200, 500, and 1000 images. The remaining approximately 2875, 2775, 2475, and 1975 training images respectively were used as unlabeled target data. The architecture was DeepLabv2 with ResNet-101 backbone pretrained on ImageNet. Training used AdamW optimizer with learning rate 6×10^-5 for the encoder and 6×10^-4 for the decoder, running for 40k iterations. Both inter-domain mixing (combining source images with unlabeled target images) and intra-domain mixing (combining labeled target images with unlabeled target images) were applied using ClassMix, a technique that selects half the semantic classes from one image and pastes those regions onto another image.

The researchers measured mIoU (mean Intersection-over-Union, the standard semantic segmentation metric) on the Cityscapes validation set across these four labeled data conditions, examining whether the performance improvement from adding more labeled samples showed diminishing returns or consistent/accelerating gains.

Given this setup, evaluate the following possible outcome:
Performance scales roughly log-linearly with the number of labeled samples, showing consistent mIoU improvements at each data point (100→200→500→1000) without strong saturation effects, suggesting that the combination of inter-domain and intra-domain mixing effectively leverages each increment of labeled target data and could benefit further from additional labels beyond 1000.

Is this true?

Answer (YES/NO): NO